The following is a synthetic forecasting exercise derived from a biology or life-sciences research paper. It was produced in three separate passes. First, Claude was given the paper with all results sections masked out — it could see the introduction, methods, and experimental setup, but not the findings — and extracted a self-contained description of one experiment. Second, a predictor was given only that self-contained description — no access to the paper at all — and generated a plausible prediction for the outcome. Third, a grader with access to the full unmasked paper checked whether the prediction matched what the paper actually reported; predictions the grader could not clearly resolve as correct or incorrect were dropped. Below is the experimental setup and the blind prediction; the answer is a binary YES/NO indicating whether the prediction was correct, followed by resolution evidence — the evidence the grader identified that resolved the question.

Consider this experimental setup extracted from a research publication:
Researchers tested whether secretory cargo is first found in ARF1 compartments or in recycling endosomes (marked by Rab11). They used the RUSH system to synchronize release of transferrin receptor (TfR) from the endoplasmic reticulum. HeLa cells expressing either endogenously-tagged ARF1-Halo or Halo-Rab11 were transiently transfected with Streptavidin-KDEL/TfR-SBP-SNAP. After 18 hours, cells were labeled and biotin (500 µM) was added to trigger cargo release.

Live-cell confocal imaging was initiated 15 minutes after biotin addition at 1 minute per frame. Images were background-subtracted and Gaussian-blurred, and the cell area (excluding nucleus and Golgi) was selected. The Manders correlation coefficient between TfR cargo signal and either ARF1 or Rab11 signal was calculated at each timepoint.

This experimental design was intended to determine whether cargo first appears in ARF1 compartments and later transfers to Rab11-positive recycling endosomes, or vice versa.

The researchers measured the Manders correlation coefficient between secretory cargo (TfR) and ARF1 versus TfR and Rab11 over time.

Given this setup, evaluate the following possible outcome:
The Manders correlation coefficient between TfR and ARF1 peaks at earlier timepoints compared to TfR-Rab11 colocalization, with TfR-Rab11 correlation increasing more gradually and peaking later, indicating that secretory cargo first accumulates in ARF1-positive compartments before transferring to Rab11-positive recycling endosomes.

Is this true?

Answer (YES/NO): YES